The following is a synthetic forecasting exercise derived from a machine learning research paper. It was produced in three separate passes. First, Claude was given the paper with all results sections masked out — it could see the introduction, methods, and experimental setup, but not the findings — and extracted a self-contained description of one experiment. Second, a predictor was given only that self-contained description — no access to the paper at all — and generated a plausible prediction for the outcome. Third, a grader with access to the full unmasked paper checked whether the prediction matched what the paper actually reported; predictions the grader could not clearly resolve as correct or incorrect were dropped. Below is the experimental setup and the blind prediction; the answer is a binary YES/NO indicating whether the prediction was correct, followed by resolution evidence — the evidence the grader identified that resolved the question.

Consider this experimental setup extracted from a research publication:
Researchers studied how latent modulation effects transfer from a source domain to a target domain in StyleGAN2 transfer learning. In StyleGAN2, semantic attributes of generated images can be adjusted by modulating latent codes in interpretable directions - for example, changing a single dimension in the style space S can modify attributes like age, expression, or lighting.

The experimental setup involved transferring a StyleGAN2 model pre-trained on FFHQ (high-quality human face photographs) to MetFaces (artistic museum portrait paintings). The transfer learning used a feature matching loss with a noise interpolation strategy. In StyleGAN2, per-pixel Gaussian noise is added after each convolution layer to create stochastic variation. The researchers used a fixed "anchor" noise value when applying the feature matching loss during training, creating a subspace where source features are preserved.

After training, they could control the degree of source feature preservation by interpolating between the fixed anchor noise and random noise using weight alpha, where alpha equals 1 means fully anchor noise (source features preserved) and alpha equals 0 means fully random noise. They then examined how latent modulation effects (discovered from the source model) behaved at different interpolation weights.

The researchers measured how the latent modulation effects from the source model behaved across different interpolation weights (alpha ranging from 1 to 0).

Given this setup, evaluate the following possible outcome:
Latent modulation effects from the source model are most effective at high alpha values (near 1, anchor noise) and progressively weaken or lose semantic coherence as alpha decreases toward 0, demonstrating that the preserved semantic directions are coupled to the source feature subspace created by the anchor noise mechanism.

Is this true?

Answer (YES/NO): YES